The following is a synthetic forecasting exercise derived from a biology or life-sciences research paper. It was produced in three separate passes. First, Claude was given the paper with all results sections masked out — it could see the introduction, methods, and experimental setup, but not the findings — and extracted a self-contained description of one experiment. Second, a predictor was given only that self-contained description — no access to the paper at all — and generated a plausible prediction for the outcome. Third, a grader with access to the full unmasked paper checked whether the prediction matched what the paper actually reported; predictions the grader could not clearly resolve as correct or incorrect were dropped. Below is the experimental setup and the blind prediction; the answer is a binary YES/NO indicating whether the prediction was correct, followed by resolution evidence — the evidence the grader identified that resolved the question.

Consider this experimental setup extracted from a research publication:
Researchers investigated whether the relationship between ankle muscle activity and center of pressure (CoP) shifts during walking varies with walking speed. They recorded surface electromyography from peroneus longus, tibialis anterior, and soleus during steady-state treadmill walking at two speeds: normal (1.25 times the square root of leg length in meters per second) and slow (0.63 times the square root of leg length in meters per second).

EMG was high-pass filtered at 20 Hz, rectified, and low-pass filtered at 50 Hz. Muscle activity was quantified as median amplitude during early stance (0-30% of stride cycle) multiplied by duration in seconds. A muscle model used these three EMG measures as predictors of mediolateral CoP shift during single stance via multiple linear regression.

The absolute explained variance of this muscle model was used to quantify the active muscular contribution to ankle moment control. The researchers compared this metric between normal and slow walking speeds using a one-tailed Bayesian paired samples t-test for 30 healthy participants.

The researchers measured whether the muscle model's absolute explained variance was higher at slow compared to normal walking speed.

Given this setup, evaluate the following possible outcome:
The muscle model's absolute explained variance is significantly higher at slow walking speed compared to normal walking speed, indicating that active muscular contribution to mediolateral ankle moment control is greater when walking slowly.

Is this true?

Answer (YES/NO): NO